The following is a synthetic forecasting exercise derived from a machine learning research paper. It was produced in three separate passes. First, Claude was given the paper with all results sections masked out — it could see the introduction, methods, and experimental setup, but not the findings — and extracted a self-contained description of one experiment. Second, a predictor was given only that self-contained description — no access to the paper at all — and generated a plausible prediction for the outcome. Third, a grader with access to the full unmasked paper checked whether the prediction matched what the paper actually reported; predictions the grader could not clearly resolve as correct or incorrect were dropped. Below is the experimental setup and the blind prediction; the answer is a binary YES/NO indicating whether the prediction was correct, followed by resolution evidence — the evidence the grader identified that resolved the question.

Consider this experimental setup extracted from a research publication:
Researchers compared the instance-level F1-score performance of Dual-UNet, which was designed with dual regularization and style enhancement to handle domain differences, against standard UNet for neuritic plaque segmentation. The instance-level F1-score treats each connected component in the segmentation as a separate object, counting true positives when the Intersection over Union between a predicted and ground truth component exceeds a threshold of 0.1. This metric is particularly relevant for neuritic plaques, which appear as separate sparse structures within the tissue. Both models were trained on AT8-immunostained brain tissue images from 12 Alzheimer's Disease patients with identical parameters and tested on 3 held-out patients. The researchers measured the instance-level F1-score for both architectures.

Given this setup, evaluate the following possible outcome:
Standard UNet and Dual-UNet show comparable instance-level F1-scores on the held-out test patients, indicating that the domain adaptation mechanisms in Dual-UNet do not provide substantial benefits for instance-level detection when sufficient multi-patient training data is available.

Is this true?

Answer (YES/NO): NO